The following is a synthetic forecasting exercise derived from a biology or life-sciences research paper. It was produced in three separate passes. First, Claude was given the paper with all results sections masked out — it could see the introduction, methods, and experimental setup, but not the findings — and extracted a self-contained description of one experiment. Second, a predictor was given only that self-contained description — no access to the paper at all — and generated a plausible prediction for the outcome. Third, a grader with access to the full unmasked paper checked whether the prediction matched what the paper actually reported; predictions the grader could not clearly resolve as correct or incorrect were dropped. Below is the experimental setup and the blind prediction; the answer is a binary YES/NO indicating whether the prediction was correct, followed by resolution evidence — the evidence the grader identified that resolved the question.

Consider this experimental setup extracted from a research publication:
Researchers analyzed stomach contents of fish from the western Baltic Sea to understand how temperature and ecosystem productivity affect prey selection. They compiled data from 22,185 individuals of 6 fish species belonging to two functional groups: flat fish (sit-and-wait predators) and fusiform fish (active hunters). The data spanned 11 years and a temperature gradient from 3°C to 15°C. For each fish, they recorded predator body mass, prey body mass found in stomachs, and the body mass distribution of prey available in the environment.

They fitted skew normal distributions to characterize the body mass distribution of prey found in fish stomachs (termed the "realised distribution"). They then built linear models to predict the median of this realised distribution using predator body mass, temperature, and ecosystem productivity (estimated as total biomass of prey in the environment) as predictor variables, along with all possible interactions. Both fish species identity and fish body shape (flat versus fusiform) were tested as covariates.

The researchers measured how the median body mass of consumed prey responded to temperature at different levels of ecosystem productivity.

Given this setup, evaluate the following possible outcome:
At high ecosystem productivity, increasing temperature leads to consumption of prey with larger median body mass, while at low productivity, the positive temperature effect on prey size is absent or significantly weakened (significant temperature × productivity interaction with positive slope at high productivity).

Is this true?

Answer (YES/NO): NO